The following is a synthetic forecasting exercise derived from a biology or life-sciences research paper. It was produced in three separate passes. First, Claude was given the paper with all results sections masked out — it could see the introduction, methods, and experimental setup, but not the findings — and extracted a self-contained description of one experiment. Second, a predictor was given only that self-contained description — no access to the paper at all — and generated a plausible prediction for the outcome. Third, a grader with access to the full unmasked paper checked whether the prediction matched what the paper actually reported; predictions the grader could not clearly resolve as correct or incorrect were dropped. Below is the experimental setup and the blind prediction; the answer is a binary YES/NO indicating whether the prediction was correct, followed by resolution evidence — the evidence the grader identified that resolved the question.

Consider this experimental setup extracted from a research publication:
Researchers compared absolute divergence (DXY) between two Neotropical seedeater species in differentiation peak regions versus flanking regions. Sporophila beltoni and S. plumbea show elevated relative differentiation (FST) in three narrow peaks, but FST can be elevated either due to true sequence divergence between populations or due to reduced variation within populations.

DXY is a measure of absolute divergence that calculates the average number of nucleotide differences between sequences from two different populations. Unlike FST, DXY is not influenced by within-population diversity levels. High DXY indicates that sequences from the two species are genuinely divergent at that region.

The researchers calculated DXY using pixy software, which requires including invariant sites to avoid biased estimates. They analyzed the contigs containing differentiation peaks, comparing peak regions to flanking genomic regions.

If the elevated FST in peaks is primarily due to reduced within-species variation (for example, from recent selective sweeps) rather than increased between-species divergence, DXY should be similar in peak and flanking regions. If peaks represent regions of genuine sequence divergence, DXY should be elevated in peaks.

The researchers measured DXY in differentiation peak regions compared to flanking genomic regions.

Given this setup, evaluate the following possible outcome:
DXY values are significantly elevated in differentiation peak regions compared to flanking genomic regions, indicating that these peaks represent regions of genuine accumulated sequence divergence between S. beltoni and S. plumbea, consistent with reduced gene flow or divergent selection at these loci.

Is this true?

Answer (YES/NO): NO